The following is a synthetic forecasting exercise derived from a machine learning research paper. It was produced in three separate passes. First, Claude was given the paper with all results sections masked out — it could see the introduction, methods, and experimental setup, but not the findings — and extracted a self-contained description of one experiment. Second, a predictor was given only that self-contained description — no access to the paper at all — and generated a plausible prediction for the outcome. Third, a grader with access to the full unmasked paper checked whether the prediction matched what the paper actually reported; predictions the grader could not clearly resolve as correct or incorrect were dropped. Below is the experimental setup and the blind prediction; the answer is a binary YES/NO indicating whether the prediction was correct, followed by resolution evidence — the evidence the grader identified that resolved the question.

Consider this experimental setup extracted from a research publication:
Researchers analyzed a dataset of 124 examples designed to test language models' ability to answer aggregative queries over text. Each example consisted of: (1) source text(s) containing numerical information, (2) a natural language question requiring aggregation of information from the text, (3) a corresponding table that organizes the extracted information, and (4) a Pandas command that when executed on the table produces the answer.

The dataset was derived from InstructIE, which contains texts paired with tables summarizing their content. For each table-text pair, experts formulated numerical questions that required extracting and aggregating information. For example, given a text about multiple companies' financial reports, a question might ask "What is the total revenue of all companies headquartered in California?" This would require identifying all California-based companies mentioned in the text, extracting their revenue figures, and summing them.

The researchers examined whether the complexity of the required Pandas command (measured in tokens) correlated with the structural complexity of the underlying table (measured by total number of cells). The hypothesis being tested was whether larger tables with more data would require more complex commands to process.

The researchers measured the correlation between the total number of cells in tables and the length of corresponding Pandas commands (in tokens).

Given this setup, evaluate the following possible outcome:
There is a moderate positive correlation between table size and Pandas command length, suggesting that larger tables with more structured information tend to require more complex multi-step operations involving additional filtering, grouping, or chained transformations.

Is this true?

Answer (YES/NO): NO